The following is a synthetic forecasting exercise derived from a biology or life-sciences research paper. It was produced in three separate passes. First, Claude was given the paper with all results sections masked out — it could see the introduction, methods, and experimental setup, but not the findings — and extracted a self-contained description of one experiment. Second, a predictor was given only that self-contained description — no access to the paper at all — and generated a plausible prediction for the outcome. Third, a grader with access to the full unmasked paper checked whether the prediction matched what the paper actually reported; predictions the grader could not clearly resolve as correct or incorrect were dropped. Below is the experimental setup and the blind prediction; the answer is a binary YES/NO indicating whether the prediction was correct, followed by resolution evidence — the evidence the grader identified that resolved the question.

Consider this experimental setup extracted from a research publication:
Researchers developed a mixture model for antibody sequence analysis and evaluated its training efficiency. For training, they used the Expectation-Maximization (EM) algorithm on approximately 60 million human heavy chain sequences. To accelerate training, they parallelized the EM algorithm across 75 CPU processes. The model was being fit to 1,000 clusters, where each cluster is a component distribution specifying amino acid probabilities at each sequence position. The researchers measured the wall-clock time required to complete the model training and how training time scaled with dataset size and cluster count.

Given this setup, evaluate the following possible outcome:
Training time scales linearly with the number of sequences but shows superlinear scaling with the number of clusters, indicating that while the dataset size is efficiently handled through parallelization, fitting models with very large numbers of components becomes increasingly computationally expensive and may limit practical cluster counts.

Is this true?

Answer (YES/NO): NO